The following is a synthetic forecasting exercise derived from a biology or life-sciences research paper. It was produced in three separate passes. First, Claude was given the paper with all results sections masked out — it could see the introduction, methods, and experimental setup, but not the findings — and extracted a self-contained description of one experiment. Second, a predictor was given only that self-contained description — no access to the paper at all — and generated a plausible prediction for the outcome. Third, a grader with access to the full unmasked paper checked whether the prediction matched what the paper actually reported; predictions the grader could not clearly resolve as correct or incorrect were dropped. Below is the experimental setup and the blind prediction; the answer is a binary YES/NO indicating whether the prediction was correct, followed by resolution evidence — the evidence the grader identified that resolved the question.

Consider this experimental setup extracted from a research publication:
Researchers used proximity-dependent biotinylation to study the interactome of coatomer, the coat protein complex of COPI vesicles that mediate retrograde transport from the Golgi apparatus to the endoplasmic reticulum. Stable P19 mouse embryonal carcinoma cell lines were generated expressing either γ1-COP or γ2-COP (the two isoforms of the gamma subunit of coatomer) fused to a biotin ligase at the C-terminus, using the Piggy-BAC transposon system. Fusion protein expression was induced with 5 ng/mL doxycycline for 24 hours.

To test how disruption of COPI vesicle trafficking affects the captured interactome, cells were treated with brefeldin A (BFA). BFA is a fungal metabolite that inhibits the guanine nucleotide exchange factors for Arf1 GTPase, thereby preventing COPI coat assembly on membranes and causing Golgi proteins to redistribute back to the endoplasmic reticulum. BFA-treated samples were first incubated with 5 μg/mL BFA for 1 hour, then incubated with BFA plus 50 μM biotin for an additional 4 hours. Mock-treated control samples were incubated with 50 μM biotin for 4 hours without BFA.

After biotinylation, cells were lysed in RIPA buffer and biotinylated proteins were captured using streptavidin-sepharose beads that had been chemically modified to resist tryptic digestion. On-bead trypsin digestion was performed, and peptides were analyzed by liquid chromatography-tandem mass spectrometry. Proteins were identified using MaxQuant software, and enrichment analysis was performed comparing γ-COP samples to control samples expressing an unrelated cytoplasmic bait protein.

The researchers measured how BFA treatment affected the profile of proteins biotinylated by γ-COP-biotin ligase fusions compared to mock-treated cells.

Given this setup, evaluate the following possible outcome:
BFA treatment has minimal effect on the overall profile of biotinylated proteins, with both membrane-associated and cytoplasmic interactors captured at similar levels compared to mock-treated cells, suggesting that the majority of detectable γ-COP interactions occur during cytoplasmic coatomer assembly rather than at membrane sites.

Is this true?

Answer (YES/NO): NO